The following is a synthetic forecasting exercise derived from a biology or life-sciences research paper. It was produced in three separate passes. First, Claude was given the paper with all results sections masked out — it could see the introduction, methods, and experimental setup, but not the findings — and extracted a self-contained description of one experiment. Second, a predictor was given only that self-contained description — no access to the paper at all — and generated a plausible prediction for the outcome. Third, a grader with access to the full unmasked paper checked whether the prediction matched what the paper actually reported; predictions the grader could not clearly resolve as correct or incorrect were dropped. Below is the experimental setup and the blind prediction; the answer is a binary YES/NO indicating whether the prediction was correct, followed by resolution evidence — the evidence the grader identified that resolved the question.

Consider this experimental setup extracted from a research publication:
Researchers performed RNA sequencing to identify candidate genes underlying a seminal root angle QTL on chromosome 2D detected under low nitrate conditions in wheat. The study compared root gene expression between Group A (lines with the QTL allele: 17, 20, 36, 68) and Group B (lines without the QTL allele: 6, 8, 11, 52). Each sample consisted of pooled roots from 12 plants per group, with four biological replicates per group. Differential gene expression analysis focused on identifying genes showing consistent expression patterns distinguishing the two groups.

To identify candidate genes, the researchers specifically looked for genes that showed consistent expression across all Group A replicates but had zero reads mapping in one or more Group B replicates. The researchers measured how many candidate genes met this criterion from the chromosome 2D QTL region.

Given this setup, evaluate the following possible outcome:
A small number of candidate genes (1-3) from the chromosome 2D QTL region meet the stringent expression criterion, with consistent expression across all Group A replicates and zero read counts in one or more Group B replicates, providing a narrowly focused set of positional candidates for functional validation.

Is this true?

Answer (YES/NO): NO